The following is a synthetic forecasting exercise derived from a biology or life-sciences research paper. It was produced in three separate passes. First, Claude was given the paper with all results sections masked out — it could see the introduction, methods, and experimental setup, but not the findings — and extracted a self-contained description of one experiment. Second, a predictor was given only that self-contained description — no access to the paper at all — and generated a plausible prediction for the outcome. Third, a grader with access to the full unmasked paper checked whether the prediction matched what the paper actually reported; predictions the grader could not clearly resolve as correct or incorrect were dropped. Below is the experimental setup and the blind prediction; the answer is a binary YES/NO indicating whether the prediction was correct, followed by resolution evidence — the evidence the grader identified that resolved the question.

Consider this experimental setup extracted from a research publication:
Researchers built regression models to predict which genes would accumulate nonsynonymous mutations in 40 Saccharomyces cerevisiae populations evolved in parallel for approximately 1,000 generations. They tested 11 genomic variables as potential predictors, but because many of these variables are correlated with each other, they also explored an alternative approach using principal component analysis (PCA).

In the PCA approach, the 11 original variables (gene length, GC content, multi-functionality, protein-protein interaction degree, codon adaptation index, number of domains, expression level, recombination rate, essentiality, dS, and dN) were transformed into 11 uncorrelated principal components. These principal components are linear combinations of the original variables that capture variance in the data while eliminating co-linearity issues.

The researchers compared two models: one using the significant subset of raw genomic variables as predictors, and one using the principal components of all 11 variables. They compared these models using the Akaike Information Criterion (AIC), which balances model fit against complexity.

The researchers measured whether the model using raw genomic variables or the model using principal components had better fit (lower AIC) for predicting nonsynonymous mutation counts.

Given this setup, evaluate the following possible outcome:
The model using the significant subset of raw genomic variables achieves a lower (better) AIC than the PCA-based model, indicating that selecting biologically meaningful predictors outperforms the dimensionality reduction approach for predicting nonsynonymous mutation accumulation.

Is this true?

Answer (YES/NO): YES